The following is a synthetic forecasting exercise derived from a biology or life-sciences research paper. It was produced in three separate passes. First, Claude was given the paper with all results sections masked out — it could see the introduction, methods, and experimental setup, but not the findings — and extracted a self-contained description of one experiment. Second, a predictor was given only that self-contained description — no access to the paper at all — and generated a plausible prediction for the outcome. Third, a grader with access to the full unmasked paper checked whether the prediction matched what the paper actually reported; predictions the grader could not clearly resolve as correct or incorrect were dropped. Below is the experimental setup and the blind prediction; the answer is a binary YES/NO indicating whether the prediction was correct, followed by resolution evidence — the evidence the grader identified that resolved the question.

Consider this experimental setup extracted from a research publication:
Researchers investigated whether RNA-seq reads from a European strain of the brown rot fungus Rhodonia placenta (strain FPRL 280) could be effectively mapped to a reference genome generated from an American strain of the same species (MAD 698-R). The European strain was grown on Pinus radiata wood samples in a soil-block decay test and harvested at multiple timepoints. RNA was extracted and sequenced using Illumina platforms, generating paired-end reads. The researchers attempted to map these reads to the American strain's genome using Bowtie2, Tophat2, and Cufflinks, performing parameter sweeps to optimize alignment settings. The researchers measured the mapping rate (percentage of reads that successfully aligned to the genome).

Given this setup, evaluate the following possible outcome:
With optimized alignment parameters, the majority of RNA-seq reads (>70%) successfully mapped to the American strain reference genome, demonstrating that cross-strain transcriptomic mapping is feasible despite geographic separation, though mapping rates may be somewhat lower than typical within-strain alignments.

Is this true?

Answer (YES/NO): NO